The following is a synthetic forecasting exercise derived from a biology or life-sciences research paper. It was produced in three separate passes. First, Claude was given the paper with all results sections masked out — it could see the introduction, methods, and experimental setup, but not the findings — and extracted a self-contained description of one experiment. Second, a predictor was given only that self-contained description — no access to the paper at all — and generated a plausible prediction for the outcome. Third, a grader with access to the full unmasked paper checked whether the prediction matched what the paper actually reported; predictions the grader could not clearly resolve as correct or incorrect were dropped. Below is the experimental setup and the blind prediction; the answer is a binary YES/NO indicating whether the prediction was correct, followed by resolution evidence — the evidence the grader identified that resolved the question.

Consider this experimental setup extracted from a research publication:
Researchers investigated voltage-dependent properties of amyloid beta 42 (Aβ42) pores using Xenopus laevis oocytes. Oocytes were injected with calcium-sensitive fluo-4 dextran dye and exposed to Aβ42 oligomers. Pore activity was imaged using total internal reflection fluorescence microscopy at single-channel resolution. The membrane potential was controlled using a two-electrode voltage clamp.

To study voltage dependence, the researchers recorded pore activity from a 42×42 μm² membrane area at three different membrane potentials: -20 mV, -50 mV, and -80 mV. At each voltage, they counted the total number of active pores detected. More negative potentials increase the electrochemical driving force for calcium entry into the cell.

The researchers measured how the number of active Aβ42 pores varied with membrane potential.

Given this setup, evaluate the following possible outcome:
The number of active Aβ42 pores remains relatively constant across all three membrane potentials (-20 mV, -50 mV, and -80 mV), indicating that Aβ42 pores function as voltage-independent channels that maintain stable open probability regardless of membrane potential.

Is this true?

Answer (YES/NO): NO